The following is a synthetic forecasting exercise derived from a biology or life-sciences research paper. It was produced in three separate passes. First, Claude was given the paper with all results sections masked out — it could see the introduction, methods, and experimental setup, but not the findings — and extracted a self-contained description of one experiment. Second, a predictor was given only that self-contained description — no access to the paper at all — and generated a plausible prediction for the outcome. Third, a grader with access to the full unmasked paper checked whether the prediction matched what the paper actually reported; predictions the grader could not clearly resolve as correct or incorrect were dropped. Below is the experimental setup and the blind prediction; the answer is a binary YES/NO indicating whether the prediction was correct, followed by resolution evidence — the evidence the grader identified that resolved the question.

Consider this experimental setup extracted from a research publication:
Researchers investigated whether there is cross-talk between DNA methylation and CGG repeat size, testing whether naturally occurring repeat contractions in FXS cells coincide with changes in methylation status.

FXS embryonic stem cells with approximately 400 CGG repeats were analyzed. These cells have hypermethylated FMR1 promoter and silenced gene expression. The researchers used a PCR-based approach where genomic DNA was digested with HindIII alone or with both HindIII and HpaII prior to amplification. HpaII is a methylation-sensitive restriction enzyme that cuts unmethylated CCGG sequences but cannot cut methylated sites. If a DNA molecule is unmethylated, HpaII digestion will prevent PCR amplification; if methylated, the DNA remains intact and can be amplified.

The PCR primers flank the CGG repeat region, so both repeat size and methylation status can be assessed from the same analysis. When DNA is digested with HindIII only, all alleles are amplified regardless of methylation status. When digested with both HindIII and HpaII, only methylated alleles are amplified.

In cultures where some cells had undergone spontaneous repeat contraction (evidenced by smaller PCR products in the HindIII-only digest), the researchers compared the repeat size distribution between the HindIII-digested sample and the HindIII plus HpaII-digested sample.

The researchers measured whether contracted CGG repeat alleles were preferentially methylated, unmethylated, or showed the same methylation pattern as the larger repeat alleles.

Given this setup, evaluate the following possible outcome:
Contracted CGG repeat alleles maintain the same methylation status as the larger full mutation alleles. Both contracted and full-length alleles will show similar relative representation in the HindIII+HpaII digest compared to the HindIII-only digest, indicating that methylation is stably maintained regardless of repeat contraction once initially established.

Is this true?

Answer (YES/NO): NO